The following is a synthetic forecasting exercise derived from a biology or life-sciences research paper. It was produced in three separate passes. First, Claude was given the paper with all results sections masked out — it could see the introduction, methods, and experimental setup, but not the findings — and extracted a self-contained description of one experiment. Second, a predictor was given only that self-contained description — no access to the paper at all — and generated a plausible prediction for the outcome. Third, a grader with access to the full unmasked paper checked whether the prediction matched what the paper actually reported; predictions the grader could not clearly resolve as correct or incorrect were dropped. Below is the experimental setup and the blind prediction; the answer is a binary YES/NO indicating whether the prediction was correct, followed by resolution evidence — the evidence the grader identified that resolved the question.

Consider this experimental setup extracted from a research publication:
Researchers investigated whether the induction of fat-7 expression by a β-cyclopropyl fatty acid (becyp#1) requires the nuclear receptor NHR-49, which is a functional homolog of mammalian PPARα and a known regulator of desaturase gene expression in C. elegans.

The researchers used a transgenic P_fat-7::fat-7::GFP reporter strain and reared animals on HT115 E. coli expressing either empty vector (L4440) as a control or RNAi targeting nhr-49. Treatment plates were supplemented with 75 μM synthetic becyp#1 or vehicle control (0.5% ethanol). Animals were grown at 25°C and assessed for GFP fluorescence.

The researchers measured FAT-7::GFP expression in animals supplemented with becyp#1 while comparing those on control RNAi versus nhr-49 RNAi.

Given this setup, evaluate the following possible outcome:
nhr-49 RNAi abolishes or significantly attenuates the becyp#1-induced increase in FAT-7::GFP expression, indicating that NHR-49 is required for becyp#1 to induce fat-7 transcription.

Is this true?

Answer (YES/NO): YES